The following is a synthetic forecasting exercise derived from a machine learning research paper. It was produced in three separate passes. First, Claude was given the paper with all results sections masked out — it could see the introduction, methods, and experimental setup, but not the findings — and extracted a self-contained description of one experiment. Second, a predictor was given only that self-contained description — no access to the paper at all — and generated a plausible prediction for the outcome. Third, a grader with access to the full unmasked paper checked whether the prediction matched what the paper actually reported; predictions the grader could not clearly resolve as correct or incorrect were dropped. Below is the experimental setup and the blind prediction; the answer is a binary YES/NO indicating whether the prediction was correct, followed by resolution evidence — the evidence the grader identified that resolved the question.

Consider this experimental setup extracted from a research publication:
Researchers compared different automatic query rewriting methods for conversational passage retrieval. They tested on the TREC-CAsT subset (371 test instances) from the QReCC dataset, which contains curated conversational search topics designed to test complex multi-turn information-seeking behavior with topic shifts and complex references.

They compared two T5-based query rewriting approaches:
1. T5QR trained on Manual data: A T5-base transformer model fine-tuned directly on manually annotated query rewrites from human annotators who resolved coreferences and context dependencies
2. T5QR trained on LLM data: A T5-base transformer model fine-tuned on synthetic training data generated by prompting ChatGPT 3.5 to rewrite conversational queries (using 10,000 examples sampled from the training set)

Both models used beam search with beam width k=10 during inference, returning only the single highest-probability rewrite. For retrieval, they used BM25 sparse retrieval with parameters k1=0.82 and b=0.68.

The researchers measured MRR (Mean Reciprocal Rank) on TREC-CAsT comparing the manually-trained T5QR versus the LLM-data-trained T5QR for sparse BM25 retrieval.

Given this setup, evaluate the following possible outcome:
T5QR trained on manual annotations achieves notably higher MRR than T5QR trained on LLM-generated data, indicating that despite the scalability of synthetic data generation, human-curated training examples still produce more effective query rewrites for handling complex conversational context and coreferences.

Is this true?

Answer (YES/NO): YES